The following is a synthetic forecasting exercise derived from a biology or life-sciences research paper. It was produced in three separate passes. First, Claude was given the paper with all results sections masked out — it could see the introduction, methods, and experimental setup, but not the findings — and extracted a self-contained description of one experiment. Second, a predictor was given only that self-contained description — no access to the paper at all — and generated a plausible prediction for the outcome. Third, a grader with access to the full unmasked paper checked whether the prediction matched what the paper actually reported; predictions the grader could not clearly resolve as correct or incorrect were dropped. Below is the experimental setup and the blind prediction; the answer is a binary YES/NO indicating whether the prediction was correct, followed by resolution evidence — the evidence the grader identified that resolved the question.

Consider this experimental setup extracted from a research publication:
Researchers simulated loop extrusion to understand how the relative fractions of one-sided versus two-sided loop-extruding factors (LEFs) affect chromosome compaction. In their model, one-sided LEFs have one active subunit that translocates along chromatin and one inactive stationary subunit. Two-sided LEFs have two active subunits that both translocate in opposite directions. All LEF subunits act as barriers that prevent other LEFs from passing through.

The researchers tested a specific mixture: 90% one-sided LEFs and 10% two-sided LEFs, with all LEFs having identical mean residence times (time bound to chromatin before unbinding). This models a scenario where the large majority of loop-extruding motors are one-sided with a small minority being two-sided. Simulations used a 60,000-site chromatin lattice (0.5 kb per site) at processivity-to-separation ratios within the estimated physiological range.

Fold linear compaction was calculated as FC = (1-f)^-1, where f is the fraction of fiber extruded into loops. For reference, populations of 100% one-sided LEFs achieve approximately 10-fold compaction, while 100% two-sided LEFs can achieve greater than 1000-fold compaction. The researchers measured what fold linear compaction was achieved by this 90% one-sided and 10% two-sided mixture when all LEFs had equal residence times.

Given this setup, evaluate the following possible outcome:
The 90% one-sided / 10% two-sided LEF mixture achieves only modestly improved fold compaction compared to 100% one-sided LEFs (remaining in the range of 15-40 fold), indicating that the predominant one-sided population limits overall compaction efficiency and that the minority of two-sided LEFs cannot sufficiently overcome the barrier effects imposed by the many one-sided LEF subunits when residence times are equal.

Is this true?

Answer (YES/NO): NO